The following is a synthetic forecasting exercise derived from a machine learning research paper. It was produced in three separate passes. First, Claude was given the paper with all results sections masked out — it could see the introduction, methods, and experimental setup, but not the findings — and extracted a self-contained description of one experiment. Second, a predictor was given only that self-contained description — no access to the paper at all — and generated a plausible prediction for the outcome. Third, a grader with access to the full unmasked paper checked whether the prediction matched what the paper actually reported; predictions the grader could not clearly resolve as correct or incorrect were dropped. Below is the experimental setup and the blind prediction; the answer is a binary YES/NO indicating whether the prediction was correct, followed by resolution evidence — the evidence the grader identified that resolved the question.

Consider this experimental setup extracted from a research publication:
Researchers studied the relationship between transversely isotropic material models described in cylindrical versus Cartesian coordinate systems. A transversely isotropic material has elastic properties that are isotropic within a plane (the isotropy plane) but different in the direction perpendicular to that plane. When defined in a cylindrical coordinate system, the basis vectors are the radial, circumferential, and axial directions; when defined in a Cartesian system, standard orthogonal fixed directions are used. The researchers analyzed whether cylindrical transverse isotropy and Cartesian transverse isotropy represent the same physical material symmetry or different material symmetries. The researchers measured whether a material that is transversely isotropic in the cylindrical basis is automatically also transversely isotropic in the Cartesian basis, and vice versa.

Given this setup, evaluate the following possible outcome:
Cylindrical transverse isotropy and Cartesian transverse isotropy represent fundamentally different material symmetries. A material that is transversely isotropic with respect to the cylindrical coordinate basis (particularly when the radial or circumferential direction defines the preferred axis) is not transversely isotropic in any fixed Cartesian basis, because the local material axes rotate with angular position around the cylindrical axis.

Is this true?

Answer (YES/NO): NO